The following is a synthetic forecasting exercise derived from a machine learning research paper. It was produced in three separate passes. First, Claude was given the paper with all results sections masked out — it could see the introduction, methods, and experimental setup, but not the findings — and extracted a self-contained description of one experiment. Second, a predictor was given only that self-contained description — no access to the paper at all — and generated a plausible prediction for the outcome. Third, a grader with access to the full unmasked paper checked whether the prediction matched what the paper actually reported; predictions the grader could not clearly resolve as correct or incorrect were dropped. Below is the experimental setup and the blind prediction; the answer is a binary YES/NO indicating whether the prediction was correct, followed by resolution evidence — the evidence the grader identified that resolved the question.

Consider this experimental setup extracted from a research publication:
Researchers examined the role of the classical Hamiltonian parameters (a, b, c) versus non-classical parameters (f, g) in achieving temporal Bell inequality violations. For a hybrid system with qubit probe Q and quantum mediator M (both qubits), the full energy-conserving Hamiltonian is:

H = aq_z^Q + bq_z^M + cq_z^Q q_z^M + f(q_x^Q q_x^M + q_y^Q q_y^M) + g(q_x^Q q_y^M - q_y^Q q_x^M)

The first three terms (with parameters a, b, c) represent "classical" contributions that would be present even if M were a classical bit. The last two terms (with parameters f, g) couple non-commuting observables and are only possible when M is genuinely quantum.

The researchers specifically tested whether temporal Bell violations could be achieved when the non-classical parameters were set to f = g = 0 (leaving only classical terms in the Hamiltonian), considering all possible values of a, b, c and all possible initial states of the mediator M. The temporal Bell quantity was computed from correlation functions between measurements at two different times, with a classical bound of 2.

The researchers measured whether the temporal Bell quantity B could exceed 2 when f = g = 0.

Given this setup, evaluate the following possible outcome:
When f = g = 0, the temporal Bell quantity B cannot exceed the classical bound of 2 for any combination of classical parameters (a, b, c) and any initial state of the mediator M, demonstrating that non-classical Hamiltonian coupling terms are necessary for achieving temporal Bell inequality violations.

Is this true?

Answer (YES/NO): YES